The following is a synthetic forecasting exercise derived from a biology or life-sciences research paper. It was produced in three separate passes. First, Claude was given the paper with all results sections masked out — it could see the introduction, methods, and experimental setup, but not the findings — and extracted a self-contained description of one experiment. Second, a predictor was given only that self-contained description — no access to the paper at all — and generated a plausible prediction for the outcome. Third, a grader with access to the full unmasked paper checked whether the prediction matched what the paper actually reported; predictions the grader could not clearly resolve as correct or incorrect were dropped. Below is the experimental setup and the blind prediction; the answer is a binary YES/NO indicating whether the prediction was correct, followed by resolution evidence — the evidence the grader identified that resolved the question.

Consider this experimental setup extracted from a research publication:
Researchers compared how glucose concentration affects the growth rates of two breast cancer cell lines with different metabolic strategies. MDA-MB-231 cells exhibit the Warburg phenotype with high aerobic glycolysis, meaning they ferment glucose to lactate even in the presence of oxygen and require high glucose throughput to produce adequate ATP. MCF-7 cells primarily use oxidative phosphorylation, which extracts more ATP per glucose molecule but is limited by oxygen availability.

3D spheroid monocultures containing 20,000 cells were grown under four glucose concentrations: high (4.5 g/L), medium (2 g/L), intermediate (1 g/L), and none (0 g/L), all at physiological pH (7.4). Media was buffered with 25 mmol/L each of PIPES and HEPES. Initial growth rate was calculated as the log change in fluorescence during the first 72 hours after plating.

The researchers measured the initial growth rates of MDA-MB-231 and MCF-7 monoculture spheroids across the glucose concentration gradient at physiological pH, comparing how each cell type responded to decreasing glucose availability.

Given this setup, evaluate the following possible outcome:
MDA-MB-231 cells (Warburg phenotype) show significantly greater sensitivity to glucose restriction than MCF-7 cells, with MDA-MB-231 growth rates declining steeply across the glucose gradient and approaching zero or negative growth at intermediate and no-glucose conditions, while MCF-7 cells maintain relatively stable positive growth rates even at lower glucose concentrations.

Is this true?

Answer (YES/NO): NO